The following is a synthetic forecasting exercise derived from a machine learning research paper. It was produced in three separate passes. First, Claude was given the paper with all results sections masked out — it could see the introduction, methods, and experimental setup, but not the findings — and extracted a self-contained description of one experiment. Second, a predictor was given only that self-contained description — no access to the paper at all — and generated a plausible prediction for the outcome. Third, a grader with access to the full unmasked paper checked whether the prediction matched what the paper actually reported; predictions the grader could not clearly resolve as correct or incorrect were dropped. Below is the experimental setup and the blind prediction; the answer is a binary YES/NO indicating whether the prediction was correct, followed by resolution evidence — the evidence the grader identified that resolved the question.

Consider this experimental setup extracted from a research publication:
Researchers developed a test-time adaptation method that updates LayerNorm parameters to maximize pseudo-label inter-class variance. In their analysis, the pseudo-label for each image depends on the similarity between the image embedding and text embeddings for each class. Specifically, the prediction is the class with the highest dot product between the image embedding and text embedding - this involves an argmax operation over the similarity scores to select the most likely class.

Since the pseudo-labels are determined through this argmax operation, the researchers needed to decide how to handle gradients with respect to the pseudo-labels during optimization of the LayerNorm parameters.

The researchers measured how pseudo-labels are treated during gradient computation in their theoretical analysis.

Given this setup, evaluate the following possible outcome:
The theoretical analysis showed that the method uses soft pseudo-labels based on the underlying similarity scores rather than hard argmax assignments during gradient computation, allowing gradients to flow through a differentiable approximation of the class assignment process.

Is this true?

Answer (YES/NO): NO